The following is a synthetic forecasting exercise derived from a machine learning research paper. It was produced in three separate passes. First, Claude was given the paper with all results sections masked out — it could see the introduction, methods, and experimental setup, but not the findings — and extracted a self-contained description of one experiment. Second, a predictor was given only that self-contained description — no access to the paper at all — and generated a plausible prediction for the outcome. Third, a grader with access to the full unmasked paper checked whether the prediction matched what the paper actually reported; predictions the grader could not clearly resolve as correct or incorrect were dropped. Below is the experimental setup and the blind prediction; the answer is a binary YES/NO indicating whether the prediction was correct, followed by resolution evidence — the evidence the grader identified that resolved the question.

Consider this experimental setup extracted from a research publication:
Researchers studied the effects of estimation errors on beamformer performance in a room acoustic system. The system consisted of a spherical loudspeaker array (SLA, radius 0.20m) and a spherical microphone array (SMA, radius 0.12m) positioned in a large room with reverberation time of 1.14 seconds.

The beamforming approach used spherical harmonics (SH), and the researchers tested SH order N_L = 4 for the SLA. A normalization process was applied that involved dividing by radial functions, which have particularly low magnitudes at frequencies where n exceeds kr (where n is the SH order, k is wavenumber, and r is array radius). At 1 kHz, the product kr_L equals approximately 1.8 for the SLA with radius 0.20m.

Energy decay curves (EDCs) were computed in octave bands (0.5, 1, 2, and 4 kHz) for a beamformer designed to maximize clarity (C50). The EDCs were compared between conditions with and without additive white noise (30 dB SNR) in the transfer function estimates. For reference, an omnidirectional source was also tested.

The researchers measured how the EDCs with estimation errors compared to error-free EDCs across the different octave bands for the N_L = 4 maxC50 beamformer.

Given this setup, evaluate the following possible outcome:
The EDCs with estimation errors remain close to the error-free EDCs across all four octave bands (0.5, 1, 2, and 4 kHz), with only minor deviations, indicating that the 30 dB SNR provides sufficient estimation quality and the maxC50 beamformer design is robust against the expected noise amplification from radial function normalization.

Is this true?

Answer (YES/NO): NO